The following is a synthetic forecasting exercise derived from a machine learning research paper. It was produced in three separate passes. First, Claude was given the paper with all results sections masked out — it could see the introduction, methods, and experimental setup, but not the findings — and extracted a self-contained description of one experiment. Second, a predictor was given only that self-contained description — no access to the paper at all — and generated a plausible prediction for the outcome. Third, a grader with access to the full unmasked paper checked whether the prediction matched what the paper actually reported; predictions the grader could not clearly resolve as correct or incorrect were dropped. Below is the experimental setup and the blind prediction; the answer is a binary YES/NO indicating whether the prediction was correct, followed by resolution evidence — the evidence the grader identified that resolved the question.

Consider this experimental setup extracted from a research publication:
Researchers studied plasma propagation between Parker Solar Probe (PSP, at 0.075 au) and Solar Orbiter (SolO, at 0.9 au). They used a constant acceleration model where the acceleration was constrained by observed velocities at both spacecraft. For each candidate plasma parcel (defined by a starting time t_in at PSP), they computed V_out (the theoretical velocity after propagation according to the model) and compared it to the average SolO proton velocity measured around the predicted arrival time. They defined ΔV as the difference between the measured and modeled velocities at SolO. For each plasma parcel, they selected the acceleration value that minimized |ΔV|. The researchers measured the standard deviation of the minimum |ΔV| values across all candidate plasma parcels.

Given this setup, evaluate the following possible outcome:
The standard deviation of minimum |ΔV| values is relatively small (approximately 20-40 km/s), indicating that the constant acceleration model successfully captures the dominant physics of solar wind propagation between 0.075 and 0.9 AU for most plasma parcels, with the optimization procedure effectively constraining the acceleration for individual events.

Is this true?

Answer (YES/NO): NO